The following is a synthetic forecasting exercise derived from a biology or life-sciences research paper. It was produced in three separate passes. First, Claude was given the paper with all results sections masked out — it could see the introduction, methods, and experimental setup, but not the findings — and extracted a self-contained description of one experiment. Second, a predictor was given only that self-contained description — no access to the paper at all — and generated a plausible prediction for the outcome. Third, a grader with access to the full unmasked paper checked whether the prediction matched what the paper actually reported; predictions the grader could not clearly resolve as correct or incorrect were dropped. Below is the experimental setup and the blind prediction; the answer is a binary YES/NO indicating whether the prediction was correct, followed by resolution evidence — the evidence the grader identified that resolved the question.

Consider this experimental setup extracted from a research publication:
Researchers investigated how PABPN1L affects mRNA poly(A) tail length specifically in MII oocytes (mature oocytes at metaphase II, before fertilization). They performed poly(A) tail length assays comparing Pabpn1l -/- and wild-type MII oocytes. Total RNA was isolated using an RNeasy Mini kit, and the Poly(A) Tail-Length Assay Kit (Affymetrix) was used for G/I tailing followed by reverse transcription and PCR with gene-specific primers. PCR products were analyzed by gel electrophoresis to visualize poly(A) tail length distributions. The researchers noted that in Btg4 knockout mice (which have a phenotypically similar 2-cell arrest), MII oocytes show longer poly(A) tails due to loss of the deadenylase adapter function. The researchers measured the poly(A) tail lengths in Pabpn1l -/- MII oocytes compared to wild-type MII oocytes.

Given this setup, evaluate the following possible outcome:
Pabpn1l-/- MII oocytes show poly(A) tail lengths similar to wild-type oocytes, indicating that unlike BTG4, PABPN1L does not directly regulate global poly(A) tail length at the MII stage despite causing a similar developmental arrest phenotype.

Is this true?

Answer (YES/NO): NO